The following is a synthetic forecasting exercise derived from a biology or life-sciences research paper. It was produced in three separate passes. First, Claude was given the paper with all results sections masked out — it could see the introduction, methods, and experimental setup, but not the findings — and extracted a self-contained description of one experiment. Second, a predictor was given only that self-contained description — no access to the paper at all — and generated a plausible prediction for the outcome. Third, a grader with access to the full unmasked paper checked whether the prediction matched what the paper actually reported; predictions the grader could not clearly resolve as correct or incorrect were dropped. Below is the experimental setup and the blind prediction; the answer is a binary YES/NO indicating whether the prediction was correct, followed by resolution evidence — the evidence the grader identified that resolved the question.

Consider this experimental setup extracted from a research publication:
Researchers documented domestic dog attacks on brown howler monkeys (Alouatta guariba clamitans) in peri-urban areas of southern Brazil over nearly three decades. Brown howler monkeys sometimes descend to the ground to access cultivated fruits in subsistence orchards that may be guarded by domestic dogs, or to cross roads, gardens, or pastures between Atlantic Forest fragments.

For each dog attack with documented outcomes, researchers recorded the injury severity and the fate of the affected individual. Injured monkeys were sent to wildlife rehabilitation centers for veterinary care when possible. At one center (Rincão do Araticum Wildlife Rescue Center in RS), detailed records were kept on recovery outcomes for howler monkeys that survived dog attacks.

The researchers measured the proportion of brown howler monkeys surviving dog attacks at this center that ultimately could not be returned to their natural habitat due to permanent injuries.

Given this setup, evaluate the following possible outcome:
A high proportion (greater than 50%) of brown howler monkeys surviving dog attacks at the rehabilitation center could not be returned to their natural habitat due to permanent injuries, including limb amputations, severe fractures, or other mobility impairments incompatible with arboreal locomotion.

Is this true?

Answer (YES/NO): YES